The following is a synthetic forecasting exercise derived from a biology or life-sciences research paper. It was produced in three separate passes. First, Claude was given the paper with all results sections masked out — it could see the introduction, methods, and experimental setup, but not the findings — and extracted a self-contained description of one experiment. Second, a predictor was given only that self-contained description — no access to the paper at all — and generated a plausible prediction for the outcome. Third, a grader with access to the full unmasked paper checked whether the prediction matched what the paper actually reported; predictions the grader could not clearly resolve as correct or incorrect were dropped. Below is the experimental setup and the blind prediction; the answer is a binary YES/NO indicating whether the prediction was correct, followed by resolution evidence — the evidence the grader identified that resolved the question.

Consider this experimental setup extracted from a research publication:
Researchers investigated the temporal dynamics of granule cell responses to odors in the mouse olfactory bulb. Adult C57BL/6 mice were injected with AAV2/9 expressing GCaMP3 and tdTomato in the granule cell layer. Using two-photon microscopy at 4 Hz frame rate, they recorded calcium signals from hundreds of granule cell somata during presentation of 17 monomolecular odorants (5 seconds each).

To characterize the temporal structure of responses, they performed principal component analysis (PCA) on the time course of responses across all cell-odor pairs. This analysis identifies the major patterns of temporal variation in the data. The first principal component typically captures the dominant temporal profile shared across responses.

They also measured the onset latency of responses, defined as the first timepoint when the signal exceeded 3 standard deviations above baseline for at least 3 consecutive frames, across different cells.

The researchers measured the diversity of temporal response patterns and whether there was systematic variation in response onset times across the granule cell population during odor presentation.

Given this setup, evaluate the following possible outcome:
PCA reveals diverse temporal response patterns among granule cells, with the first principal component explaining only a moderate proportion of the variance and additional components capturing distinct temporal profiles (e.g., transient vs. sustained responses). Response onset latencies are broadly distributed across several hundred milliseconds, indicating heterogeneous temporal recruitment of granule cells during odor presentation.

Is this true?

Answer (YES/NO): YES